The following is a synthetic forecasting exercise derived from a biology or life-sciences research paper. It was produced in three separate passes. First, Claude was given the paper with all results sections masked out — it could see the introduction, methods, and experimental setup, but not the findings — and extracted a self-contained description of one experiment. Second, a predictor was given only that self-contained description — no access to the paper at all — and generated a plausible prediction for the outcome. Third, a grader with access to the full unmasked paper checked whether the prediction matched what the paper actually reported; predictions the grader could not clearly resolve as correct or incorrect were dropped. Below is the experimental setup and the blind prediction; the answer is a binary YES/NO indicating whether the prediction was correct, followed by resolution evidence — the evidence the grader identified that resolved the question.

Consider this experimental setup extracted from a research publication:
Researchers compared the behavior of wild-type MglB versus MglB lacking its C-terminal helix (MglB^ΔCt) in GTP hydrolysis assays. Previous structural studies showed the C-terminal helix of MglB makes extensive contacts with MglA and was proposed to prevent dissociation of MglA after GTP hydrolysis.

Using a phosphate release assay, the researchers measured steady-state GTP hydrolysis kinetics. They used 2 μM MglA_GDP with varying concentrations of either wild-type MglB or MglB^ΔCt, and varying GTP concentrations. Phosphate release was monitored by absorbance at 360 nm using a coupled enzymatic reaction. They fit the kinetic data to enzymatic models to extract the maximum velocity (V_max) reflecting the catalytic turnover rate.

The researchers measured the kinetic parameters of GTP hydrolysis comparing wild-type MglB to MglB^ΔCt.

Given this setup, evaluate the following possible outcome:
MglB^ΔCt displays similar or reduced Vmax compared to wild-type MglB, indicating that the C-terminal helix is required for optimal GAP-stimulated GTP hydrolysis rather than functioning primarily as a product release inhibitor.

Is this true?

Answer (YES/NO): NO